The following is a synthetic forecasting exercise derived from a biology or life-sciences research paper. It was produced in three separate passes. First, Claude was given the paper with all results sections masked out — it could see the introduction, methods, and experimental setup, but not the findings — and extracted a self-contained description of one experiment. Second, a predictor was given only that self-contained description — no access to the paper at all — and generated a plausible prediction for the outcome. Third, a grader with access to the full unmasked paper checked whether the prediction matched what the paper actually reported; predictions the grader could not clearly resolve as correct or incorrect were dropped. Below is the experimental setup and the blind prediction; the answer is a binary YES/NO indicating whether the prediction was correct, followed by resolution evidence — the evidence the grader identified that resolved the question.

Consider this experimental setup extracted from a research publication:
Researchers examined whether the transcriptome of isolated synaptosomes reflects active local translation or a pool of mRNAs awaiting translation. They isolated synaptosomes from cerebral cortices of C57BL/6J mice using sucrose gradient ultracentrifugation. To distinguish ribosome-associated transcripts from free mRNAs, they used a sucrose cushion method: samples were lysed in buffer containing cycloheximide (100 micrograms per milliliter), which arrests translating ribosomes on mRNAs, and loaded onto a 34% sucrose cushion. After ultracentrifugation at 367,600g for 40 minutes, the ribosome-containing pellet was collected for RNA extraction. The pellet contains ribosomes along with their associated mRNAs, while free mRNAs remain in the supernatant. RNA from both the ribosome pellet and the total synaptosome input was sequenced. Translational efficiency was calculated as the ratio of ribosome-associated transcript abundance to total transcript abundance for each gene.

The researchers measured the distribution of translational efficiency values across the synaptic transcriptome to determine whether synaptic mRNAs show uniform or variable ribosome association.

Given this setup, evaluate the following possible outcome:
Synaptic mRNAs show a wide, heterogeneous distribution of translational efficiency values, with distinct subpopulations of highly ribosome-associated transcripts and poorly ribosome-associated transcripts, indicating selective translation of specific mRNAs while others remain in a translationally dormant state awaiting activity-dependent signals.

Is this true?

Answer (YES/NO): YES